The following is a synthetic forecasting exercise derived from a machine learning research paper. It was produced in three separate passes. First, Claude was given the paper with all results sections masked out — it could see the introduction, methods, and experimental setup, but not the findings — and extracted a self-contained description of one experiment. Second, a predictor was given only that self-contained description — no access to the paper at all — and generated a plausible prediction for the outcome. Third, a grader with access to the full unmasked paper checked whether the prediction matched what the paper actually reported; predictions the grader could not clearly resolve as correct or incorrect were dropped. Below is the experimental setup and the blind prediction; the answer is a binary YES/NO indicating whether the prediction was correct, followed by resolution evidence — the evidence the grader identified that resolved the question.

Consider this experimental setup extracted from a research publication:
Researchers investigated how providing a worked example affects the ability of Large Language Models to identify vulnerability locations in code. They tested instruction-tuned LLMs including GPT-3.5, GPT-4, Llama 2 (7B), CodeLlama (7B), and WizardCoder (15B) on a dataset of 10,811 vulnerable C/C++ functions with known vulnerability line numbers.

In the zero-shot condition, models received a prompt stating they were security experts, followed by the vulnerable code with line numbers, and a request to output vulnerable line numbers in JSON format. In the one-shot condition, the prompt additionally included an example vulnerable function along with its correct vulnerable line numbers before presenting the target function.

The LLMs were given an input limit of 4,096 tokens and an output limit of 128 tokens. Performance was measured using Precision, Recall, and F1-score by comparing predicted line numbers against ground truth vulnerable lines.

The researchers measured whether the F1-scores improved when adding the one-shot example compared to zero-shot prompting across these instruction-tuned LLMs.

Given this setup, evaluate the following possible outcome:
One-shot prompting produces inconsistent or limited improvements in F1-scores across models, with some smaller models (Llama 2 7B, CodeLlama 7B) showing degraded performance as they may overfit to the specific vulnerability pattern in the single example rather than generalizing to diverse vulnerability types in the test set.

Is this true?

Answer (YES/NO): NO